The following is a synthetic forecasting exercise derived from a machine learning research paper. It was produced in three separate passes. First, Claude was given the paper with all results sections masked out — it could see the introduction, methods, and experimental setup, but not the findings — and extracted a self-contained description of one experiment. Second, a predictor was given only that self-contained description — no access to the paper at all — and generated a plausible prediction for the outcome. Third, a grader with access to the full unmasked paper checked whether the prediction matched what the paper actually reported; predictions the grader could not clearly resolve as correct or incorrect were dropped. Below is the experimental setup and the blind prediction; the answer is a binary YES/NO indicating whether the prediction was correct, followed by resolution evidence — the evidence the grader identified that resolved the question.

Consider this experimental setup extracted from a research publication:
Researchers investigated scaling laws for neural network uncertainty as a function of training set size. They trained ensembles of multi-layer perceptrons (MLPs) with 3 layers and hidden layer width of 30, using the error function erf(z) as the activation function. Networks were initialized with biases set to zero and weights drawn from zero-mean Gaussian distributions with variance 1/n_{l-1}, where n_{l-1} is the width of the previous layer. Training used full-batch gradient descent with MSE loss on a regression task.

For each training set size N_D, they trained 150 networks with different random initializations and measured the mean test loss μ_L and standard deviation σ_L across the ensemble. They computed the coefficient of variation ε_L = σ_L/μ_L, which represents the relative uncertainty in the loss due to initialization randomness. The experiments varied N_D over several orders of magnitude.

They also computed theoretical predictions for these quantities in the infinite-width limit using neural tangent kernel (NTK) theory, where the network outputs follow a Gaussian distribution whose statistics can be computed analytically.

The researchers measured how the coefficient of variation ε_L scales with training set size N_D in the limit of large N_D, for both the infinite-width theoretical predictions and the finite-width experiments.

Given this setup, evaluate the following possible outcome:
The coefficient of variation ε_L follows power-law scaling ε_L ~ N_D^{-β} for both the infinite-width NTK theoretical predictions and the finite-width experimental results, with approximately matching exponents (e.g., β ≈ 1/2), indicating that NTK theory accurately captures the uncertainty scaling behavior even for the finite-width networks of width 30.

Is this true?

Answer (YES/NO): NO